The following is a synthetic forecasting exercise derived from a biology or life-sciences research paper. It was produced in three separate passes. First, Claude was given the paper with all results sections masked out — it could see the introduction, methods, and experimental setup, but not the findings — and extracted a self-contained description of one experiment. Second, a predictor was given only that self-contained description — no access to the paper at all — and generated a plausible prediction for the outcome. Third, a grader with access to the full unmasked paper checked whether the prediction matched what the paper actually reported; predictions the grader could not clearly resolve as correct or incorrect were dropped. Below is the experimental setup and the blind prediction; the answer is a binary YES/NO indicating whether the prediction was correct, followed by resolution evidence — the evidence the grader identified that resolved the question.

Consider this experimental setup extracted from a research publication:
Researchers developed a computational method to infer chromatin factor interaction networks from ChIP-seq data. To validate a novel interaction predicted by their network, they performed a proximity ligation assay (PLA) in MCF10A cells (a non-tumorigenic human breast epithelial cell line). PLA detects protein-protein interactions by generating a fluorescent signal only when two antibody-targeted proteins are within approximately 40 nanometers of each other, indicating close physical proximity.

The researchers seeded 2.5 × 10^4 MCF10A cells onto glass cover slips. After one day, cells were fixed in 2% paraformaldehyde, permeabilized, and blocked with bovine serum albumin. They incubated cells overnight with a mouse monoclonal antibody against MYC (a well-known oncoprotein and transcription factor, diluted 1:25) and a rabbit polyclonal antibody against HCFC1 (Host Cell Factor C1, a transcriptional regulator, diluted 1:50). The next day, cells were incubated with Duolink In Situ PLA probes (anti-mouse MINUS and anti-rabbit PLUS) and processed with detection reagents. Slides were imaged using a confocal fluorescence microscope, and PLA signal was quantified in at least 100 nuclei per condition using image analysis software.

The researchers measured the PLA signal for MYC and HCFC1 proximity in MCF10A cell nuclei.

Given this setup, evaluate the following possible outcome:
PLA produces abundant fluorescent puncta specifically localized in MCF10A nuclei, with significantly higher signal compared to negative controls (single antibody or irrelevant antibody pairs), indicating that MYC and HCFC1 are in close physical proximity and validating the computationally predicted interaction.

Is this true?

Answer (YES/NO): YES